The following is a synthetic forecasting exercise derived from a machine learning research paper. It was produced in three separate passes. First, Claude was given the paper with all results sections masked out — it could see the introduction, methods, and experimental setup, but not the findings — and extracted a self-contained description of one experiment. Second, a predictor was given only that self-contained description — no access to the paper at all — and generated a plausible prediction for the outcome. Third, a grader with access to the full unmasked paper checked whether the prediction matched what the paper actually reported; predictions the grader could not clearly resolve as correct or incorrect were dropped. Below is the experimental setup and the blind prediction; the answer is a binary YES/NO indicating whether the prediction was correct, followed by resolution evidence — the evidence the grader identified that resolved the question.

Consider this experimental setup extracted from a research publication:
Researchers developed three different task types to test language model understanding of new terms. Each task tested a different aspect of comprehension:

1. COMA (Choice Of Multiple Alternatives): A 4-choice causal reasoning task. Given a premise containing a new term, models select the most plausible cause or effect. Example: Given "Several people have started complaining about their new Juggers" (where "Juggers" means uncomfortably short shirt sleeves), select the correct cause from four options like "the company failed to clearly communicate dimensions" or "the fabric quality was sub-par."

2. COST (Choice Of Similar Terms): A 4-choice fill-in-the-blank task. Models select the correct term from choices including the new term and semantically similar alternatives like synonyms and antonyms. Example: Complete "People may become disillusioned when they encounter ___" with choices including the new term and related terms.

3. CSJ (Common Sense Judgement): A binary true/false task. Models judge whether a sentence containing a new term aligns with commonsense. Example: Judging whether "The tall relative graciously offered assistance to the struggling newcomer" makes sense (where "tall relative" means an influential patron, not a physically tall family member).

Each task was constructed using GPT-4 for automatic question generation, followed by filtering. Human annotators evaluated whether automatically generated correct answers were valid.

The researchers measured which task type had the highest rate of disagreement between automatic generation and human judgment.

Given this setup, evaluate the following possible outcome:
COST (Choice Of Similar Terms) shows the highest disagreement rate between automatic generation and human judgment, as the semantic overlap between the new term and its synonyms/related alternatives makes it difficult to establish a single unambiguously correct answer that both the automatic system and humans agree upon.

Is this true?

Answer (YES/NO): NO